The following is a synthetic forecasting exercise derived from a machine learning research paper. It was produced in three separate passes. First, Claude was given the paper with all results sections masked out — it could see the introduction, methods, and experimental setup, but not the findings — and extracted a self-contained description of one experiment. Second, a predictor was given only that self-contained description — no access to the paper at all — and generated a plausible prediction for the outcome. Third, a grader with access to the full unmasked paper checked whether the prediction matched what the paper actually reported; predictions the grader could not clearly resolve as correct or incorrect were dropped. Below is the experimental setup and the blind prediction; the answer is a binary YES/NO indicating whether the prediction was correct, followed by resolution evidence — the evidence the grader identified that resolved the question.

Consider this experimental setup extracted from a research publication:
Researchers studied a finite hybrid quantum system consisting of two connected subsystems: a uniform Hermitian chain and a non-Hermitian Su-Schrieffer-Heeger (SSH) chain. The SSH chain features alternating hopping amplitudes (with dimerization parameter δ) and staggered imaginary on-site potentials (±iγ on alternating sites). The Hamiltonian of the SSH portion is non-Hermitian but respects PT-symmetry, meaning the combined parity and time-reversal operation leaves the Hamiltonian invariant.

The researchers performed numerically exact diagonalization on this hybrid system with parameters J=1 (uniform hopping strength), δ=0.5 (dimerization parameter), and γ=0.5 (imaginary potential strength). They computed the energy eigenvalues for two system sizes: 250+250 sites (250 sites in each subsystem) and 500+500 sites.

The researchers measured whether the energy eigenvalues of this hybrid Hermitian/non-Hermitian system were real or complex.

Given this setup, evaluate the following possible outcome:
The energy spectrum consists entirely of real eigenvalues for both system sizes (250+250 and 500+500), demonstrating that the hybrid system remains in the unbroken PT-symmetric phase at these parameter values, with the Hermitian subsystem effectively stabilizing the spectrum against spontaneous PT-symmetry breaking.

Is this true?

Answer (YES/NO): YES